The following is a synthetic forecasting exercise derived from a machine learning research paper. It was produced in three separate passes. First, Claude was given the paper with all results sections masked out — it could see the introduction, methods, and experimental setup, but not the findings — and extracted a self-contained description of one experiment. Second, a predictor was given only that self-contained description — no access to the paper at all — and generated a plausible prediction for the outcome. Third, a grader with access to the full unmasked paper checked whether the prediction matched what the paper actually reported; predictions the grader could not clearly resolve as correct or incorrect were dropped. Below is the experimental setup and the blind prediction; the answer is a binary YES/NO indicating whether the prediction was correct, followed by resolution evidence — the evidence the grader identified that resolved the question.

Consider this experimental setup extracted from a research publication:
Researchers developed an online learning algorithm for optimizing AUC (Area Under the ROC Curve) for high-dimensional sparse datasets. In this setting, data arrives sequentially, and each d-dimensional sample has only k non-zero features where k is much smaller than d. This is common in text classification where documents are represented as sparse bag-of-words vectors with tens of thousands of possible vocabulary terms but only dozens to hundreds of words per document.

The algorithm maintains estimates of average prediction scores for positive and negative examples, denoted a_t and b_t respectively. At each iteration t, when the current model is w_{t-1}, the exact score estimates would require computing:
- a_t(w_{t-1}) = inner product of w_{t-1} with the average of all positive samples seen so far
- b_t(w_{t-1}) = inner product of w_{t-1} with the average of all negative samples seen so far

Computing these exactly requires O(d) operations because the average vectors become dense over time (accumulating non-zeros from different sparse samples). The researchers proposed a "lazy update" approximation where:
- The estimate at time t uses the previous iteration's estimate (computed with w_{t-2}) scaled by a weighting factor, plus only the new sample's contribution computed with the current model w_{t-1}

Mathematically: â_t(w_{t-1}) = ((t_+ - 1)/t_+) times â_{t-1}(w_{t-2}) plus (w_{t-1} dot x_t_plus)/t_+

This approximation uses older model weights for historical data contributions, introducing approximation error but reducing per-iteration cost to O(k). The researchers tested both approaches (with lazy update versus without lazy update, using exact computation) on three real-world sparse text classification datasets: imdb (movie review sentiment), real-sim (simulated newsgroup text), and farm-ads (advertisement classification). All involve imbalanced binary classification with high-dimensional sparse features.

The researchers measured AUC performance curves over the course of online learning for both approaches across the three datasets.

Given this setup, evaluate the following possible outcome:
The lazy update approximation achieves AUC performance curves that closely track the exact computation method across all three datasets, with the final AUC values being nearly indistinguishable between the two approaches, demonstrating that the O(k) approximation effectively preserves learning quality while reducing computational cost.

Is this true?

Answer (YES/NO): NO